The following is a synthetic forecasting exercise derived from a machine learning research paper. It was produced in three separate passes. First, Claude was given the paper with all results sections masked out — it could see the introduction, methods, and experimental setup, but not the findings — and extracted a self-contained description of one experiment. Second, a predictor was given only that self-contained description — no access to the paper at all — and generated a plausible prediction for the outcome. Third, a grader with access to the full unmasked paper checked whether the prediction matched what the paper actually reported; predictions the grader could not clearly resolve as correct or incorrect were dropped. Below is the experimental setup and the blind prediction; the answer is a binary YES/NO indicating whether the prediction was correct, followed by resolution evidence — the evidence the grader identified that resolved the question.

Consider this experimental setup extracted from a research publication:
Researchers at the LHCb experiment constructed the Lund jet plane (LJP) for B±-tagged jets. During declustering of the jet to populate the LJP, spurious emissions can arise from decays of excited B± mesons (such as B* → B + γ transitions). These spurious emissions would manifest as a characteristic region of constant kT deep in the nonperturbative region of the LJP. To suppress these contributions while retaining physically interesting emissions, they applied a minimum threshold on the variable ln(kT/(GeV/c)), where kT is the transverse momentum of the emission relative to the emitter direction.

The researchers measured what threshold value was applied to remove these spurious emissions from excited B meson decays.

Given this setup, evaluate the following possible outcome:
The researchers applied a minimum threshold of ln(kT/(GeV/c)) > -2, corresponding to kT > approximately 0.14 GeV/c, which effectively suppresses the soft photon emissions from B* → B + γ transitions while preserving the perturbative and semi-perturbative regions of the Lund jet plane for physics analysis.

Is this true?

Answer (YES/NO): NO